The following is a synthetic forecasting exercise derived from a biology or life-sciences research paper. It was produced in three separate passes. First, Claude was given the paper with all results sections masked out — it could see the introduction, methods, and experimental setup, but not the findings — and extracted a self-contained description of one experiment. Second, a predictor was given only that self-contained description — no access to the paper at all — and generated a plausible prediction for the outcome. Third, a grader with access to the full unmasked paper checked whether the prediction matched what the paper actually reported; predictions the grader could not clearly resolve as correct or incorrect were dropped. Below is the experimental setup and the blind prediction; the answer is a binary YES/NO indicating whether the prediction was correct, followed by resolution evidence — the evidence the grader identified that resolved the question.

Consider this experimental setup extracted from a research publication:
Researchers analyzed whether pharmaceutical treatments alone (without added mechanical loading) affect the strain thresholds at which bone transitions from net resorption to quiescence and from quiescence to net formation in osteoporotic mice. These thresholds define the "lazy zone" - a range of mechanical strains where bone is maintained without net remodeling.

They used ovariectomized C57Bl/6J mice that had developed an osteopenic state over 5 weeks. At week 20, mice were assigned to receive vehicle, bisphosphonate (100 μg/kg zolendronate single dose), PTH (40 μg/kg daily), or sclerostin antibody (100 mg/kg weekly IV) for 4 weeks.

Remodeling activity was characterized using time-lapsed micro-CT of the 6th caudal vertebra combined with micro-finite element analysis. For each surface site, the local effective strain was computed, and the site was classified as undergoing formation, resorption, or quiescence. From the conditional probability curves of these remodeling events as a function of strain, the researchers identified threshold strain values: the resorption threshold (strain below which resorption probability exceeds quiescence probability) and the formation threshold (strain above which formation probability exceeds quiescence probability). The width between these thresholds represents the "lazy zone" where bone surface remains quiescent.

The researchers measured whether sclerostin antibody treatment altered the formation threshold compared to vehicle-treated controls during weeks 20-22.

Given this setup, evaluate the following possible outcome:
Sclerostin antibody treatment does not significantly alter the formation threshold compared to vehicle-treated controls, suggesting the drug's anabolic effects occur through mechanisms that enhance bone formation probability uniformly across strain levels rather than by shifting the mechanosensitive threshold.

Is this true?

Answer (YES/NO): NO